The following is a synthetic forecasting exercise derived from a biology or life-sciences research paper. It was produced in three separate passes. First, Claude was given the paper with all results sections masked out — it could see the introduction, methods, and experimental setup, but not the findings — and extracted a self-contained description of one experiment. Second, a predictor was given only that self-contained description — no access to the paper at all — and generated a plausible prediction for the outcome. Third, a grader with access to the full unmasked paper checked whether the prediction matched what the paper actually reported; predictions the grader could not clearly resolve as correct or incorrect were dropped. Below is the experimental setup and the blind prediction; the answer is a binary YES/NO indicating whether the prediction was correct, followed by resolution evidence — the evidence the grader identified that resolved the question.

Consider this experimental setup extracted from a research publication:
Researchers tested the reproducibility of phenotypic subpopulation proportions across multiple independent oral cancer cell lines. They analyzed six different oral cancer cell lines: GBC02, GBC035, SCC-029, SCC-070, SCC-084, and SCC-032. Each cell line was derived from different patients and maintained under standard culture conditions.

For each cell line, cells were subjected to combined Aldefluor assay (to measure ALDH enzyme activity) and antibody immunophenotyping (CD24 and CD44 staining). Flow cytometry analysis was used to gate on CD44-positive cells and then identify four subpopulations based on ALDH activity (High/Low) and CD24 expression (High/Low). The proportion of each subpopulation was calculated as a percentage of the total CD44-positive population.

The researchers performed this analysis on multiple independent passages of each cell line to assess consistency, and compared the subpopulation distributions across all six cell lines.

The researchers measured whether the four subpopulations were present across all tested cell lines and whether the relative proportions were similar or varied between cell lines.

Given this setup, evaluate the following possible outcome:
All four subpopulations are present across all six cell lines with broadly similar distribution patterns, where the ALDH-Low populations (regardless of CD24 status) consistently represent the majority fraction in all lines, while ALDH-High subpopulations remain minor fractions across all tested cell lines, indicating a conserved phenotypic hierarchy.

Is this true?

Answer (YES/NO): NO